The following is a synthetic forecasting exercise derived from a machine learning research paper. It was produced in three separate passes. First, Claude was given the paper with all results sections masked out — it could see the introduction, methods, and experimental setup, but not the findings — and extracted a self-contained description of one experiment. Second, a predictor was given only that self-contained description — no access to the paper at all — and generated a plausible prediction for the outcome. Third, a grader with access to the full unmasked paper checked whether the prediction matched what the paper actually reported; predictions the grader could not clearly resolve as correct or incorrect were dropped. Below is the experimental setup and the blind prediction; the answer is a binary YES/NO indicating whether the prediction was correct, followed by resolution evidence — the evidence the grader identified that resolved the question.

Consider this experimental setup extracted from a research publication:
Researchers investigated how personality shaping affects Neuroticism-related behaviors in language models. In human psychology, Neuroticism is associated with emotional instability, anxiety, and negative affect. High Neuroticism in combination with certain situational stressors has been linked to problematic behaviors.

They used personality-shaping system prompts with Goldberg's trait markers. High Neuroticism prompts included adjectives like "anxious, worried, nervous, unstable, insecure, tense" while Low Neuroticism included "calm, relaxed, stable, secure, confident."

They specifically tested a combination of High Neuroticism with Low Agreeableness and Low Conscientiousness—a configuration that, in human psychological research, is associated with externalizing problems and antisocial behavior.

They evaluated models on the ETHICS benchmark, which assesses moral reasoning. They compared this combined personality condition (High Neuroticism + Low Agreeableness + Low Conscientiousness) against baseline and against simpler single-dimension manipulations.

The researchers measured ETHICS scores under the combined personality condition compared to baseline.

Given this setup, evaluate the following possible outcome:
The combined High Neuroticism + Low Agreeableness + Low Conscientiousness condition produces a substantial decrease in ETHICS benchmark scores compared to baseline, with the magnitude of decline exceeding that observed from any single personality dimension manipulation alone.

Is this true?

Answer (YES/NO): NO